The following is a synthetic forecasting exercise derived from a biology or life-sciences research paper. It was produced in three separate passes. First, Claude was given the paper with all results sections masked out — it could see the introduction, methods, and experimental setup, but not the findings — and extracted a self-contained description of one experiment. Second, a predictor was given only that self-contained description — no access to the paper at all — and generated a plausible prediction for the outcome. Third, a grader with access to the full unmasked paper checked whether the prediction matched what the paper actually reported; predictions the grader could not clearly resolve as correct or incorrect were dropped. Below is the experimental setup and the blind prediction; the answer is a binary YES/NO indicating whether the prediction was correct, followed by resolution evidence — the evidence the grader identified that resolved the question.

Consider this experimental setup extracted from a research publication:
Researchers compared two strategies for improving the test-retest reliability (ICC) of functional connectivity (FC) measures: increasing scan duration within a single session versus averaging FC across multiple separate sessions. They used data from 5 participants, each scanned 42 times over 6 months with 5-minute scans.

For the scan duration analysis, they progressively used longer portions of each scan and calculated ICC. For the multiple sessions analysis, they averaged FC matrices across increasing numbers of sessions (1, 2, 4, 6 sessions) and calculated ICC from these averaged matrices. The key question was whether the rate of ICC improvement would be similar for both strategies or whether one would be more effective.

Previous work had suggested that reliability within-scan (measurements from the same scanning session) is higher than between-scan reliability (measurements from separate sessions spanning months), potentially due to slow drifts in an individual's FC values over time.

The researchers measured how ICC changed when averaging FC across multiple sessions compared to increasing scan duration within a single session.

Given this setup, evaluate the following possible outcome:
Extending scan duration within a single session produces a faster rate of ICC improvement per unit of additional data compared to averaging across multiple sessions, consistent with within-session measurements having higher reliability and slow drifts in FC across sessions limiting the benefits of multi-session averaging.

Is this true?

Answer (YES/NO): NO